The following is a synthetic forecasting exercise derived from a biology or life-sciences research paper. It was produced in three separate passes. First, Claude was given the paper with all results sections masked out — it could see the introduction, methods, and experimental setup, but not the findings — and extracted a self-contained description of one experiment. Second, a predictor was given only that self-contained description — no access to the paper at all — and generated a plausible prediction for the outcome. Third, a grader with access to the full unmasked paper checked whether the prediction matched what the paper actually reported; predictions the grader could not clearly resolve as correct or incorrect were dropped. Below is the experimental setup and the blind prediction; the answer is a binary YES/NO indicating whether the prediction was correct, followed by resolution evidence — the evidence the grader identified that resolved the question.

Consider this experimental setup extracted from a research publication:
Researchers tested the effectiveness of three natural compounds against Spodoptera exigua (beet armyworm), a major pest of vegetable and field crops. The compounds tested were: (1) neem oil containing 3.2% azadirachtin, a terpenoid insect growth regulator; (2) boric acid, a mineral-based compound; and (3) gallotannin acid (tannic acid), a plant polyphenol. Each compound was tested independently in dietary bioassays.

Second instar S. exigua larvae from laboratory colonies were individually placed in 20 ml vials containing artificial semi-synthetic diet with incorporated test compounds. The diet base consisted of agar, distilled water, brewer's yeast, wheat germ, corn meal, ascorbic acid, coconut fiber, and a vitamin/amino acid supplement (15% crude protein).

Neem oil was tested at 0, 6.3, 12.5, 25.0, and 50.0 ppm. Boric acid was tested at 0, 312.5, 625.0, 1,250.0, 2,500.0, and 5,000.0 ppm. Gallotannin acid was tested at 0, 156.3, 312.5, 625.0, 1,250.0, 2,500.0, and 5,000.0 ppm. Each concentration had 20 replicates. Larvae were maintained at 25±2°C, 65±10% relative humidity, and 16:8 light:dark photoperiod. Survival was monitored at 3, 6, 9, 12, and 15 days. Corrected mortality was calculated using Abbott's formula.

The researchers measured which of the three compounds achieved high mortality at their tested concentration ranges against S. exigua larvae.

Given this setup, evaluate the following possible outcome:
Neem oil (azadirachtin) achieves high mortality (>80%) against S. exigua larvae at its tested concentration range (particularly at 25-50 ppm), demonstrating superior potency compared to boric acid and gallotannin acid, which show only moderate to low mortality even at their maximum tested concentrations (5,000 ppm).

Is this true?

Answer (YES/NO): NO